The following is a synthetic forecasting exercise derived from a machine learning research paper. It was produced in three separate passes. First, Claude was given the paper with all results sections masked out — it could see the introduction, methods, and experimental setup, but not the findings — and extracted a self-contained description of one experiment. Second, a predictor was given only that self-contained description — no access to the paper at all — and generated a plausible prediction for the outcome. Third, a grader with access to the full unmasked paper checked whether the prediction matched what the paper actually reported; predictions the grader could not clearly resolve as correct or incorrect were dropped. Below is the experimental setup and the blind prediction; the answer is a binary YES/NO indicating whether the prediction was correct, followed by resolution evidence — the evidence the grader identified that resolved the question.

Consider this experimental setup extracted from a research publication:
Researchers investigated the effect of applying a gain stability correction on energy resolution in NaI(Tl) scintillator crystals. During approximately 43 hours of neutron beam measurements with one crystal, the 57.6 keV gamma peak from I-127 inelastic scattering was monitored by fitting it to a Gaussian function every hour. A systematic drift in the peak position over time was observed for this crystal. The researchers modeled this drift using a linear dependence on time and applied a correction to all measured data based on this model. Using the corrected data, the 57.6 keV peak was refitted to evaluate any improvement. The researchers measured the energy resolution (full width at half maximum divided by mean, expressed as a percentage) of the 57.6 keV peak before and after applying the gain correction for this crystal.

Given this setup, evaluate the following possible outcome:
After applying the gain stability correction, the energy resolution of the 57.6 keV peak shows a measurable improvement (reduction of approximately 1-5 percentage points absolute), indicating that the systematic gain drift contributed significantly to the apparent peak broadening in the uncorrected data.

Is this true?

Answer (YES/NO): NO